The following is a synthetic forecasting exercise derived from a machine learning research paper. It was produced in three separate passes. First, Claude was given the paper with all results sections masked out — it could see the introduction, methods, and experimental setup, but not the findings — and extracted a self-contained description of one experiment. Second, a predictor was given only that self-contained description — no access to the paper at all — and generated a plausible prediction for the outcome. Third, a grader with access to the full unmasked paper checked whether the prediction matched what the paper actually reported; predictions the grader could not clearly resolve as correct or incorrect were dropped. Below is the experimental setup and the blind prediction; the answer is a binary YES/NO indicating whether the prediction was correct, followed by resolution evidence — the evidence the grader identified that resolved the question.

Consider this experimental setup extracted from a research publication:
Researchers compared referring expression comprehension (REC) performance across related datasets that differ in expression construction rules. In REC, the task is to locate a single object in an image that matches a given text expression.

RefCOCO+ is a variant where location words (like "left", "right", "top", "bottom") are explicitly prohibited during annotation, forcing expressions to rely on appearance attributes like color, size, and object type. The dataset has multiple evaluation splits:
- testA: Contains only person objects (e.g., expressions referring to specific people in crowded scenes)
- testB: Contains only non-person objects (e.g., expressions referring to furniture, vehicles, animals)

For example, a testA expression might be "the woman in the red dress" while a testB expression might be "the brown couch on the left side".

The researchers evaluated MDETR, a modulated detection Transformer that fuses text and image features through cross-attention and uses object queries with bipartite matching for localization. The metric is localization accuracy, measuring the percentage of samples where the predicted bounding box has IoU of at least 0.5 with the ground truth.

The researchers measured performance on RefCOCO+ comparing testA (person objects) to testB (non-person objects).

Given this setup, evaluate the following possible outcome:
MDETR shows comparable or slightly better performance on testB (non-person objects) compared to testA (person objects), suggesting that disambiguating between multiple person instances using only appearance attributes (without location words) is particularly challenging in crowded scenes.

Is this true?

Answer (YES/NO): NO